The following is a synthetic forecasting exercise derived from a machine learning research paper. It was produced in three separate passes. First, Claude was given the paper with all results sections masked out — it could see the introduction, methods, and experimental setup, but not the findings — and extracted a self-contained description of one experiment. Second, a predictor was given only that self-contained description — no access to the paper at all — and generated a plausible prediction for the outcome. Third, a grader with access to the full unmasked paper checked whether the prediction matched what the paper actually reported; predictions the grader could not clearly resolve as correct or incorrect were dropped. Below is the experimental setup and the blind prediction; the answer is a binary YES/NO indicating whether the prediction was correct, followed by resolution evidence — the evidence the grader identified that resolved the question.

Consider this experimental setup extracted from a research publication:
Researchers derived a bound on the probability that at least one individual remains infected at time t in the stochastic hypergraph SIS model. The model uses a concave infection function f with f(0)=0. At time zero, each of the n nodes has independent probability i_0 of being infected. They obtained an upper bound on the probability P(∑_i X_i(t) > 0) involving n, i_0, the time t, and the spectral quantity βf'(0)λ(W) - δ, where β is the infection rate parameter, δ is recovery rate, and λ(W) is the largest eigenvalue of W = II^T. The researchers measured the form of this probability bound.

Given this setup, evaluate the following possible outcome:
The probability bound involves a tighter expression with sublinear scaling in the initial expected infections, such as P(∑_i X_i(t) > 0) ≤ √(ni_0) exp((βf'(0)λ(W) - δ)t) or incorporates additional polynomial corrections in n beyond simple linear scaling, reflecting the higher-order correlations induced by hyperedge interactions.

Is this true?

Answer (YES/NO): NO